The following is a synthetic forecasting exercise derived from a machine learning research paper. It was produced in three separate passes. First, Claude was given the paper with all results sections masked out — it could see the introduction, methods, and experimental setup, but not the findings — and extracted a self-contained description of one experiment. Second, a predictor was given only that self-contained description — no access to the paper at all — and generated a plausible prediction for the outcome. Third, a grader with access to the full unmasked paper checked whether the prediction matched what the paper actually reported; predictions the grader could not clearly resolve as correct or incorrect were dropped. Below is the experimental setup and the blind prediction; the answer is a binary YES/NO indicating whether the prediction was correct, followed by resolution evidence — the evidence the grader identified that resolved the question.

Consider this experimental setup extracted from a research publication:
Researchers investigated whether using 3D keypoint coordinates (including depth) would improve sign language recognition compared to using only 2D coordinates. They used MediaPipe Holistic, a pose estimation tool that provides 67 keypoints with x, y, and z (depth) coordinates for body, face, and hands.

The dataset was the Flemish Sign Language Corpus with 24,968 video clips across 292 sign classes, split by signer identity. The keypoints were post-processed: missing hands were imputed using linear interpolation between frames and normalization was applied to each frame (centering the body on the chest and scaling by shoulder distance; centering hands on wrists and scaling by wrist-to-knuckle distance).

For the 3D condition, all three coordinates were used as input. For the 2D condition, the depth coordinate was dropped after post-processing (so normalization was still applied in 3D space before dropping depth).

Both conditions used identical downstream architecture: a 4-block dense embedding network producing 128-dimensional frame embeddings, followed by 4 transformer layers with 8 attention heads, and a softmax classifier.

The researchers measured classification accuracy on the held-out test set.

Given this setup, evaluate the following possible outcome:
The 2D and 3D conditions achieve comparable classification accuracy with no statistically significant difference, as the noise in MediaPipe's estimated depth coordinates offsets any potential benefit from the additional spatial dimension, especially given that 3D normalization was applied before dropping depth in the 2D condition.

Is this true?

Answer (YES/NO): NO